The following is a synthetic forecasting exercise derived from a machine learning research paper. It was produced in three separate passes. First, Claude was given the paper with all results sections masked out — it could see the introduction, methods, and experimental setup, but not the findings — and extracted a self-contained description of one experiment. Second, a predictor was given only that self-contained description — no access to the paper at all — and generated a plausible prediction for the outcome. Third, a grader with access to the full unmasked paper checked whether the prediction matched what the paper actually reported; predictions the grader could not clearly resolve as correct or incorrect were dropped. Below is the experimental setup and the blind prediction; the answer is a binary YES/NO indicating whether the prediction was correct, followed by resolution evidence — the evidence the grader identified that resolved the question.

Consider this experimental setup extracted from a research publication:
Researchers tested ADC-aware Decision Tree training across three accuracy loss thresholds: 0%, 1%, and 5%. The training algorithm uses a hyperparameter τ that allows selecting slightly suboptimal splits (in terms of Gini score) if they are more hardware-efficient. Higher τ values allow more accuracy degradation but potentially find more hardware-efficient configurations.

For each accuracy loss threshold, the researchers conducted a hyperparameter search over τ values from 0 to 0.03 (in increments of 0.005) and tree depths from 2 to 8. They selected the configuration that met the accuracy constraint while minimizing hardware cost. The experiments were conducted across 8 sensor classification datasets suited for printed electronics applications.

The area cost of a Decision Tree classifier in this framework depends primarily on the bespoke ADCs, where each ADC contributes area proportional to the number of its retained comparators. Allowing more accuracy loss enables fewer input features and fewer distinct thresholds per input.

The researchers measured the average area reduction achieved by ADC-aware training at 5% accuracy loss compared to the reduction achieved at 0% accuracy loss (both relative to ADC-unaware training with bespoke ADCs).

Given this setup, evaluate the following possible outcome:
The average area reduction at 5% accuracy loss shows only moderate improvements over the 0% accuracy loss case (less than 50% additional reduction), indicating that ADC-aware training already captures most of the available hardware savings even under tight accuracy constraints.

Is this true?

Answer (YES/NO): NO